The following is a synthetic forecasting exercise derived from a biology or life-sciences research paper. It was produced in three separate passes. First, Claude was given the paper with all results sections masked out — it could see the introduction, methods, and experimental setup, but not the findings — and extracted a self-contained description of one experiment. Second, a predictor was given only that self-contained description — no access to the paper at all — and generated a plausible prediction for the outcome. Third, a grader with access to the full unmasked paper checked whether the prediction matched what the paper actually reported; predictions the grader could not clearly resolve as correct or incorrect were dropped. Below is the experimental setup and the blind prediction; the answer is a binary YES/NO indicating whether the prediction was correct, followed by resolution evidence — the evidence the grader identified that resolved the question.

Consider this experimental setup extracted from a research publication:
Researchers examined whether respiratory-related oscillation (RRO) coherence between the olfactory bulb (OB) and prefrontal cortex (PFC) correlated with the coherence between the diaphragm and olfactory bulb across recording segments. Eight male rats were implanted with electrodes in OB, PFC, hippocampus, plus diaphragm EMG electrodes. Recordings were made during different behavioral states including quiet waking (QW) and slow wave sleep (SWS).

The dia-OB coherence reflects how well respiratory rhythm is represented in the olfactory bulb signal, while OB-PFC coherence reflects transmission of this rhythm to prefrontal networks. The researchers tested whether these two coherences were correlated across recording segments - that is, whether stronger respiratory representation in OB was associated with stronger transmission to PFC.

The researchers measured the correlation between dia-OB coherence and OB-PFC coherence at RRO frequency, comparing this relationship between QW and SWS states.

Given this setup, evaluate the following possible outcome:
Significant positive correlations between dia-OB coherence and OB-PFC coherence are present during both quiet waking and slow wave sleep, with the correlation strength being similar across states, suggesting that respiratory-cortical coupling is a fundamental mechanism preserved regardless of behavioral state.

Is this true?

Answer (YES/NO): NO